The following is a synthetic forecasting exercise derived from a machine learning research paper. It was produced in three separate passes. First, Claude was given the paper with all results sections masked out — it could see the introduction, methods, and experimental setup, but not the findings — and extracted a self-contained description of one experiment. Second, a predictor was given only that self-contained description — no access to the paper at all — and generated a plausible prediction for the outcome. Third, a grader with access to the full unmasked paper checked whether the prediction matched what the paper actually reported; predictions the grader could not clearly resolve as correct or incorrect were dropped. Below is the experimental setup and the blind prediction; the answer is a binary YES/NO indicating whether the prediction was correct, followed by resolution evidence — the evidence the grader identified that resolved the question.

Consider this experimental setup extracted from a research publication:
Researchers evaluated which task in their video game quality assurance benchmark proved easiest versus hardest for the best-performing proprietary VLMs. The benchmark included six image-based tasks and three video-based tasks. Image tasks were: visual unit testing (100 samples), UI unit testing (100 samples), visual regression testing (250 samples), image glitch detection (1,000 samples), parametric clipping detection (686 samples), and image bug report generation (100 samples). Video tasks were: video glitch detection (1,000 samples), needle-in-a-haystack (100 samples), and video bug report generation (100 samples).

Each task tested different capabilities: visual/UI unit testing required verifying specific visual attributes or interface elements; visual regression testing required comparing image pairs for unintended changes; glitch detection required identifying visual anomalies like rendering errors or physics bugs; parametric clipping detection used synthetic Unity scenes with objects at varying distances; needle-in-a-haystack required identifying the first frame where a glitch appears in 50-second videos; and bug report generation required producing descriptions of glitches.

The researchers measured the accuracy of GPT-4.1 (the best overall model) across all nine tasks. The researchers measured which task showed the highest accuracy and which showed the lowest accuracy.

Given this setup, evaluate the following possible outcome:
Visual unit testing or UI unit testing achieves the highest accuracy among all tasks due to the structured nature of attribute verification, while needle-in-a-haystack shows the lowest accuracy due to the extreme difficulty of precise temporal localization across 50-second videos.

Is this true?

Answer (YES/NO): NO